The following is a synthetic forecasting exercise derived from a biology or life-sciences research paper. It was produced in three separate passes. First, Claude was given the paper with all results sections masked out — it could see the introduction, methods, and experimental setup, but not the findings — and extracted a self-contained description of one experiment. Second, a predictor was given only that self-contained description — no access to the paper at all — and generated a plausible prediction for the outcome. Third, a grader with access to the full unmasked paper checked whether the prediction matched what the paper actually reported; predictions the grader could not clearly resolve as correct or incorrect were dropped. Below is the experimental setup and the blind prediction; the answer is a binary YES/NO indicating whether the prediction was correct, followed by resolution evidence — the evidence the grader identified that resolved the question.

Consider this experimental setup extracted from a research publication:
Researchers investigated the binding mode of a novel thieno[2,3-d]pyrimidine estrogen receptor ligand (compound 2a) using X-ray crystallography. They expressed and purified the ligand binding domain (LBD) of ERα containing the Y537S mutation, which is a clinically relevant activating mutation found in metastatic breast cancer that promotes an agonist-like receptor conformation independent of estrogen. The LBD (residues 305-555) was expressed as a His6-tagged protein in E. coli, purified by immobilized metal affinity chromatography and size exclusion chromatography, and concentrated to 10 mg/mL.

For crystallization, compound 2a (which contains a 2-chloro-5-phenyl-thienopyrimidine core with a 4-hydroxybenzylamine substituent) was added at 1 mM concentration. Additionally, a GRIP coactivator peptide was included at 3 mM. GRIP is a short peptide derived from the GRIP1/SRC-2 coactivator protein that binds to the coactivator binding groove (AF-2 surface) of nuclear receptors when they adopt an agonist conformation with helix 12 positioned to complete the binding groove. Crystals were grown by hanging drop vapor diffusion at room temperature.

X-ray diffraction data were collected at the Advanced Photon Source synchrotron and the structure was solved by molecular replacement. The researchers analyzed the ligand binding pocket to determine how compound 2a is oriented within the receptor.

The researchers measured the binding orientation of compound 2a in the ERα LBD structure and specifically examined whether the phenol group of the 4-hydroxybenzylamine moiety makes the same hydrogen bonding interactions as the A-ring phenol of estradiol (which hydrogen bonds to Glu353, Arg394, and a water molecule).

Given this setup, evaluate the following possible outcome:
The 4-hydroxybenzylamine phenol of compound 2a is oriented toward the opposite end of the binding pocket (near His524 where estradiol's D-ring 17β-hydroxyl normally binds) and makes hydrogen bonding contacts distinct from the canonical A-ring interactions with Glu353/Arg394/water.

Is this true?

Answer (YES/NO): NO